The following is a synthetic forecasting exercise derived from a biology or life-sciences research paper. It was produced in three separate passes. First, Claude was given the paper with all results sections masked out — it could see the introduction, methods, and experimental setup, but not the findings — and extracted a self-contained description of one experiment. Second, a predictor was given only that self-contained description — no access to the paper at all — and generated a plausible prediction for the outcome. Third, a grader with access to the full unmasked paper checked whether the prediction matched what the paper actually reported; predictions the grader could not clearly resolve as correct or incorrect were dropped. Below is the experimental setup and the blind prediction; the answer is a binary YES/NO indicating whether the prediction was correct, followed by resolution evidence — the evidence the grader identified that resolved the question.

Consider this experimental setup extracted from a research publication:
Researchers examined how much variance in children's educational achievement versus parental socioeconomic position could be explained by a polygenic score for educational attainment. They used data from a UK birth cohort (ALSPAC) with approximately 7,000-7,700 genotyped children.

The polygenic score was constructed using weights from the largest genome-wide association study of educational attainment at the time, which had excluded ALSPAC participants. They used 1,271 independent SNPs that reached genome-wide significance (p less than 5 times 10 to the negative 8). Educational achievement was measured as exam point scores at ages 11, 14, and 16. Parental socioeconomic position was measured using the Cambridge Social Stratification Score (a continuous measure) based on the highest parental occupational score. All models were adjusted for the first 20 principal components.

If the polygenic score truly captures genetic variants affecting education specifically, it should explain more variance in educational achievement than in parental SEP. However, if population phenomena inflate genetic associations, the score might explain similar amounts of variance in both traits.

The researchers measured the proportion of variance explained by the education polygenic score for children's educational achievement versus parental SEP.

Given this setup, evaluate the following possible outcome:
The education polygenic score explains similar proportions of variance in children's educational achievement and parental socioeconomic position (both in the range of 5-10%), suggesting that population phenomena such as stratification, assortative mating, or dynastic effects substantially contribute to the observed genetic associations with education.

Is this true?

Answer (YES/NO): NO